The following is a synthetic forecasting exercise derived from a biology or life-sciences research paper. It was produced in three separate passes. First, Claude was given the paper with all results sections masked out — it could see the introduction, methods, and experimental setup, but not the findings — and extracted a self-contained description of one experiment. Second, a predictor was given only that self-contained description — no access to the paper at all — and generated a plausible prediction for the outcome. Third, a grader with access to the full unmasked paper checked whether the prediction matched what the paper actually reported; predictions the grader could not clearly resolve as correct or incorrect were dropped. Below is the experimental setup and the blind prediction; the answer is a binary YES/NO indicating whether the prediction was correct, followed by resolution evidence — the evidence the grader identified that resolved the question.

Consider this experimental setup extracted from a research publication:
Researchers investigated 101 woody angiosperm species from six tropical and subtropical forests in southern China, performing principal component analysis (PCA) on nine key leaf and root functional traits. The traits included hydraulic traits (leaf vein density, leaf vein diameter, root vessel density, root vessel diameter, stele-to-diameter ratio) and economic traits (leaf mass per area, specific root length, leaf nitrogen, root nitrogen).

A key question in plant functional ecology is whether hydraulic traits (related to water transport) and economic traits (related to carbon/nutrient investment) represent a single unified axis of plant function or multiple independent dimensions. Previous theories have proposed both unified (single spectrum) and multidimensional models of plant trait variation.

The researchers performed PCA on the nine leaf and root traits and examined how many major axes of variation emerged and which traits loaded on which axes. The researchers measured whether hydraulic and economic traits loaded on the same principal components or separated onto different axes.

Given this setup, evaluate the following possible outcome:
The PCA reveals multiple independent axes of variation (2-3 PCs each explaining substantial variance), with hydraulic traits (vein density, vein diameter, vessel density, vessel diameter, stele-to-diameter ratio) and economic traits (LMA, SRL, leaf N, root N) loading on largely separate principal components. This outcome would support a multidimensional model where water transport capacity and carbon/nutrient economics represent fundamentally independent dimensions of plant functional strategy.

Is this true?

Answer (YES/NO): NO